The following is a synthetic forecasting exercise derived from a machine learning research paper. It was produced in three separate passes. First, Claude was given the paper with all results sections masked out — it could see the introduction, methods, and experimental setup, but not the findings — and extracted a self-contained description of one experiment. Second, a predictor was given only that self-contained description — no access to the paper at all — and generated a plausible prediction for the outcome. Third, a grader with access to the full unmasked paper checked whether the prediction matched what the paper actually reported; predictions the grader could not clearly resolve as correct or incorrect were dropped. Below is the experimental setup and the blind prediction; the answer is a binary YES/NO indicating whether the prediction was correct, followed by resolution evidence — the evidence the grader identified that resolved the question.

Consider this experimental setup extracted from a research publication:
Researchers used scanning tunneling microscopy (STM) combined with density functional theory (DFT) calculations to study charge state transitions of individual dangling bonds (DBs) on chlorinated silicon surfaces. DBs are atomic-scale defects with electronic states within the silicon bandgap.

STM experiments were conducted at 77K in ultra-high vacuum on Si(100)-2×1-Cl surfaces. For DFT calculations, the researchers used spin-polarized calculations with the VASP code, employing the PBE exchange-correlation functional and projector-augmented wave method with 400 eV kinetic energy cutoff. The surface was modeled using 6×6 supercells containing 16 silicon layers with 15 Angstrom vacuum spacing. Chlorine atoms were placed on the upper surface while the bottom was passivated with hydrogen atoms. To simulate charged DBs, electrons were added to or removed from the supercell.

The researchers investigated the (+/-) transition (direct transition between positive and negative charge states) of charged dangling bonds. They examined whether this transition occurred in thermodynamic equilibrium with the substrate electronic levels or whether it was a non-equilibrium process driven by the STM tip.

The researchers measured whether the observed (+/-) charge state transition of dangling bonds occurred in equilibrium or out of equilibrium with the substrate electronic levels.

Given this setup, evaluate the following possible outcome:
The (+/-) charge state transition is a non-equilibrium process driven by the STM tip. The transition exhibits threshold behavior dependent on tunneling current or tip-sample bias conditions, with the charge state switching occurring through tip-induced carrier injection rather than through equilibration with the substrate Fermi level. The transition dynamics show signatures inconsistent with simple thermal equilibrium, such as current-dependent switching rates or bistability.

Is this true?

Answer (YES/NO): YES